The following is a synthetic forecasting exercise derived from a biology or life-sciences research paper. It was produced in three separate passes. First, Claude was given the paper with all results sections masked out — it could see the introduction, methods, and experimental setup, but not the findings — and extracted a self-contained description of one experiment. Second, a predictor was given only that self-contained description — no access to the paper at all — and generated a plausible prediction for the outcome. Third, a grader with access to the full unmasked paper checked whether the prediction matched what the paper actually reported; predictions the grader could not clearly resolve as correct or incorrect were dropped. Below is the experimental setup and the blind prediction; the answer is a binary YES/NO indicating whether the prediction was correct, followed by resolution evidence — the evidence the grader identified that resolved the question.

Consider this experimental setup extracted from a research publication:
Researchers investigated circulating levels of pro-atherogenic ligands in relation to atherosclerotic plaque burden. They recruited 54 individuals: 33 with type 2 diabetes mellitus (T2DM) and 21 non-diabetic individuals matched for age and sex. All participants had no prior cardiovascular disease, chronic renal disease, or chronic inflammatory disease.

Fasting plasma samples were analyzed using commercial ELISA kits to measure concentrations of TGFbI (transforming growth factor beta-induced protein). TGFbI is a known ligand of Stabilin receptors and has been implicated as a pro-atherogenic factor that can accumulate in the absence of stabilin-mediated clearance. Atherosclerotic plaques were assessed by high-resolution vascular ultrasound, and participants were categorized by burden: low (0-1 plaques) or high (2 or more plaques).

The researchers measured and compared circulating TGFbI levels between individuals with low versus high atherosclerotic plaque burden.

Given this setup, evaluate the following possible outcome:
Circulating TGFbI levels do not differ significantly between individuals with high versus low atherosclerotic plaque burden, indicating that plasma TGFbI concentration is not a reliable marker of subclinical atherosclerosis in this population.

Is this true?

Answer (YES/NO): YES